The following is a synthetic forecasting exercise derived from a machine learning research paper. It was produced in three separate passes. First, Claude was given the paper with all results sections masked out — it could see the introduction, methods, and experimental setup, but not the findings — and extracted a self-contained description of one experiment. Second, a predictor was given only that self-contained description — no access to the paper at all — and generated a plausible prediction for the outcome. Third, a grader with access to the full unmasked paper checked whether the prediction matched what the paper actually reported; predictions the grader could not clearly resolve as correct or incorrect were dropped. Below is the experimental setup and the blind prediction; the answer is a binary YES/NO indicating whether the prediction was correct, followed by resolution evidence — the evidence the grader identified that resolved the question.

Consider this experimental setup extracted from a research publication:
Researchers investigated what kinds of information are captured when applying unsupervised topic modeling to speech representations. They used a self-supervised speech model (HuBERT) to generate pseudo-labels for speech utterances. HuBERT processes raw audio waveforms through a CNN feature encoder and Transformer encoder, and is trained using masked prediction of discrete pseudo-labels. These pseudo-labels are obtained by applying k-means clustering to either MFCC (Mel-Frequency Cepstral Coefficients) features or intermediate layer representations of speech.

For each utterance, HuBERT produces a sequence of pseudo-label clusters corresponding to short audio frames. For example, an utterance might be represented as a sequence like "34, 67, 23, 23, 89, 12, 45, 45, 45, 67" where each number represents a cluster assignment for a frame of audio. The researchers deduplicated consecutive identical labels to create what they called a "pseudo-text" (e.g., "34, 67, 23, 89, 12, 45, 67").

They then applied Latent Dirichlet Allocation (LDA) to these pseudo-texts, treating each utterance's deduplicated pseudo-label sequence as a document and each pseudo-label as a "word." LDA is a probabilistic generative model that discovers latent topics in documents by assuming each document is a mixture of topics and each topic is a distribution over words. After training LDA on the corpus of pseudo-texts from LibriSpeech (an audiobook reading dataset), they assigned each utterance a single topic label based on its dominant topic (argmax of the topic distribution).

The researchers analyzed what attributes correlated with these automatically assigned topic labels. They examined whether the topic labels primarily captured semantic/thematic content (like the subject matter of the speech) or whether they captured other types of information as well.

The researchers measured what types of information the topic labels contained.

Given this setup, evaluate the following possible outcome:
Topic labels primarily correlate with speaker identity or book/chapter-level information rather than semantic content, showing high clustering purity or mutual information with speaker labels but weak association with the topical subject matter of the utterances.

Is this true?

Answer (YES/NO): NO